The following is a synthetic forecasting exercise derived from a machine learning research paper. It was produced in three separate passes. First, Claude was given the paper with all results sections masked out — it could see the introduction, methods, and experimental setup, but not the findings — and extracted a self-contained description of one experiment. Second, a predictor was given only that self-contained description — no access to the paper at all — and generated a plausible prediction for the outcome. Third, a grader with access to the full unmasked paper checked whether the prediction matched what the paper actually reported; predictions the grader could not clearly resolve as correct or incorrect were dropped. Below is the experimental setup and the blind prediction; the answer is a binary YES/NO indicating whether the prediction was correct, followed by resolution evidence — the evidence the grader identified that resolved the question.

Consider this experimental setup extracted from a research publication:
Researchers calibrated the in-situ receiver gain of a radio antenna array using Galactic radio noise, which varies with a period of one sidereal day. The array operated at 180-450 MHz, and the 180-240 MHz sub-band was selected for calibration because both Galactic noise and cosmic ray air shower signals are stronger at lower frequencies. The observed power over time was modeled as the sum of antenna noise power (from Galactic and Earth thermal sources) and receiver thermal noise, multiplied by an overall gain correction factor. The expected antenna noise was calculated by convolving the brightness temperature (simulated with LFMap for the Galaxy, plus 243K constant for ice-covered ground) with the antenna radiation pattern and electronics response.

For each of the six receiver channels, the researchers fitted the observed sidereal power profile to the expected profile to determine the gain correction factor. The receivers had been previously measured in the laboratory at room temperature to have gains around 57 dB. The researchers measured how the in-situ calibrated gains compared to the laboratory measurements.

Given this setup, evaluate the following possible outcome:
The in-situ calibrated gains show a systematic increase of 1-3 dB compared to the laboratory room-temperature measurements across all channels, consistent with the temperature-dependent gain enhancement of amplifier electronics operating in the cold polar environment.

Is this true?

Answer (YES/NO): NO